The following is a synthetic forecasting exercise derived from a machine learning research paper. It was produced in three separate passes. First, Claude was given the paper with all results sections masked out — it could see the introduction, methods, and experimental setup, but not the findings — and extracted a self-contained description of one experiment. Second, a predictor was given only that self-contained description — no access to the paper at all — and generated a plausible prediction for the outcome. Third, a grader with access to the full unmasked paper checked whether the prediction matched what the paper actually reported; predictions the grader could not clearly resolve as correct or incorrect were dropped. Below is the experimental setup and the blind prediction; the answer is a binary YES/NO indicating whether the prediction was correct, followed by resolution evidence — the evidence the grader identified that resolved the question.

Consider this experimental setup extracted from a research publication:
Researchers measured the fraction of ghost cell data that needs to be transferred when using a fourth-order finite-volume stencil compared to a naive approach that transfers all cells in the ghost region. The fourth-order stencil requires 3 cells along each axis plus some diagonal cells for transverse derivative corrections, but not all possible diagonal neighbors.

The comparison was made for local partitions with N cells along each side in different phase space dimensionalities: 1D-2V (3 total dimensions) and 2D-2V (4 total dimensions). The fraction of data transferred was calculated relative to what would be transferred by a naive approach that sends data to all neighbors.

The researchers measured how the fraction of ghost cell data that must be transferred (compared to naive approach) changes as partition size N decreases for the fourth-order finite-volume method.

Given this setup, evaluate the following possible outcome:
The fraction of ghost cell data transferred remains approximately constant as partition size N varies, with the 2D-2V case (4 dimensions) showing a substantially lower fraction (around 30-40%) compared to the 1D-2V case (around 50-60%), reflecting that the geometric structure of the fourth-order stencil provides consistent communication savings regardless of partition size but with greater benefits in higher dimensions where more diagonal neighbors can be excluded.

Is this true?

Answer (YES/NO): NO